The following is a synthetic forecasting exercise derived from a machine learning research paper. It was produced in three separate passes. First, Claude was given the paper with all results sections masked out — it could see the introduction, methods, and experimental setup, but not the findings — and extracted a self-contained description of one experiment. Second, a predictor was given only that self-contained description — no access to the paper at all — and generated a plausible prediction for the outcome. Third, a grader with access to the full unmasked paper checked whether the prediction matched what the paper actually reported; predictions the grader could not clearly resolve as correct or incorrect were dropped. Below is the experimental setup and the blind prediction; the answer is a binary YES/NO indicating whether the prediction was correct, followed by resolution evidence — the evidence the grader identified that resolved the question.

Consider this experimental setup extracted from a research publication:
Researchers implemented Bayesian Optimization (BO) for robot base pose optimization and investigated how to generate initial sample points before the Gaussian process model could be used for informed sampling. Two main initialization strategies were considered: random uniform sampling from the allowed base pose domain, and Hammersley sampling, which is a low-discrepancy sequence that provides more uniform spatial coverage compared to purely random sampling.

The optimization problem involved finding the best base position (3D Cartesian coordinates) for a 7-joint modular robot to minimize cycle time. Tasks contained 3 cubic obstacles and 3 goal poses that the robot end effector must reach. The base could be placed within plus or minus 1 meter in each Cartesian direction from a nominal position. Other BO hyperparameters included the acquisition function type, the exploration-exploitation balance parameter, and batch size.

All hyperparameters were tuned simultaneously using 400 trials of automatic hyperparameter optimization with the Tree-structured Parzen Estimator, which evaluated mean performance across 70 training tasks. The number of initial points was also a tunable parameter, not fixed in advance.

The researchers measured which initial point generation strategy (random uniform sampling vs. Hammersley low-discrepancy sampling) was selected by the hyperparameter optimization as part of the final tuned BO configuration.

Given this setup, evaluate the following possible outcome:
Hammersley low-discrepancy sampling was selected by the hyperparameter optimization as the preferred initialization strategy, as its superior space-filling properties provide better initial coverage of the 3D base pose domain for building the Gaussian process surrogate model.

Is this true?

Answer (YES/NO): YES